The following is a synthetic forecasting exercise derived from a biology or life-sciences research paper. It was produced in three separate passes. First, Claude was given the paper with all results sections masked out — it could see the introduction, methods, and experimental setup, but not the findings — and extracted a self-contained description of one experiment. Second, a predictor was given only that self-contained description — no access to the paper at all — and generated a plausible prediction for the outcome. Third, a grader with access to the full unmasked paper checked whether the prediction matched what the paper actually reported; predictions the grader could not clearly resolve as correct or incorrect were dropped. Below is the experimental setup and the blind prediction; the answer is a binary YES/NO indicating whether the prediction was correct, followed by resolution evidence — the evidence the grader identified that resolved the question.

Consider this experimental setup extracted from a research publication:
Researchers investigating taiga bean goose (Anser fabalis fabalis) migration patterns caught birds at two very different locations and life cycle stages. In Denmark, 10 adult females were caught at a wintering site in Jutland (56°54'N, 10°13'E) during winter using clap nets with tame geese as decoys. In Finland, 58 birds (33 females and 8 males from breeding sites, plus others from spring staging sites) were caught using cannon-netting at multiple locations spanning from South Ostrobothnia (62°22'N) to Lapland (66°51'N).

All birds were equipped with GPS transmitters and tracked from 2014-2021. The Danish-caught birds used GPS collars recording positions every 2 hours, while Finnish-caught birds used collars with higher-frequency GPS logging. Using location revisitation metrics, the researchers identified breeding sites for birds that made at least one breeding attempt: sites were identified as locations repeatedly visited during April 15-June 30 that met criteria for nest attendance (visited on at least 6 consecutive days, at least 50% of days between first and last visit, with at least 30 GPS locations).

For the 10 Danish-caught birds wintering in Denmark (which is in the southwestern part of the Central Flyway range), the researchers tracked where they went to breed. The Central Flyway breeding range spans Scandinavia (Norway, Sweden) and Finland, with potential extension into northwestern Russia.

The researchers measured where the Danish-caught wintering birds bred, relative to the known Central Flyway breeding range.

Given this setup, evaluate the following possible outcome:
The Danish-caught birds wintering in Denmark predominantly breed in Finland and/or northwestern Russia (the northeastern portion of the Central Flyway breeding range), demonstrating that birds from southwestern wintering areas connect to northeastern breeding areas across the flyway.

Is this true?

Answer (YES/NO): NO